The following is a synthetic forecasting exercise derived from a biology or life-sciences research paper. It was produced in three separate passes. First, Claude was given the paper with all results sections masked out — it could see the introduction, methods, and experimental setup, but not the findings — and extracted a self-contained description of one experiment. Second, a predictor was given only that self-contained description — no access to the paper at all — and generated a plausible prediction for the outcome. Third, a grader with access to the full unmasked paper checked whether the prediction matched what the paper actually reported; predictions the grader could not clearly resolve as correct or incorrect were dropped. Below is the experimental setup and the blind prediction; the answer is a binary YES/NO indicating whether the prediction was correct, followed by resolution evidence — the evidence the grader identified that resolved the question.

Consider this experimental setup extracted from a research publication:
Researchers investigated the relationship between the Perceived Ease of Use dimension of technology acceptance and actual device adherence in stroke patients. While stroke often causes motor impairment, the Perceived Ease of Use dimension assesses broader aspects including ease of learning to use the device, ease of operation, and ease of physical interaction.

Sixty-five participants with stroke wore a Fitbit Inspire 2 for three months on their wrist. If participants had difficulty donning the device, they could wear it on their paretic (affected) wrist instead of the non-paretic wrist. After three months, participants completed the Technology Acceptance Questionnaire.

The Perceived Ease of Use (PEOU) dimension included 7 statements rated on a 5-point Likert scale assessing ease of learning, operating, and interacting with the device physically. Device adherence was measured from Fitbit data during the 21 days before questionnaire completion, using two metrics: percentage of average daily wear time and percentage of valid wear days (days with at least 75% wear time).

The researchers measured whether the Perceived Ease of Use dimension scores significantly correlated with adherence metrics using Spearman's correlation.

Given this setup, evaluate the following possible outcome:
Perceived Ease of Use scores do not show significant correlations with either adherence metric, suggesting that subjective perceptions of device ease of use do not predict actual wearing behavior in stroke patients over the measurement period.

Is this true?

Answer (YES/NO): YES